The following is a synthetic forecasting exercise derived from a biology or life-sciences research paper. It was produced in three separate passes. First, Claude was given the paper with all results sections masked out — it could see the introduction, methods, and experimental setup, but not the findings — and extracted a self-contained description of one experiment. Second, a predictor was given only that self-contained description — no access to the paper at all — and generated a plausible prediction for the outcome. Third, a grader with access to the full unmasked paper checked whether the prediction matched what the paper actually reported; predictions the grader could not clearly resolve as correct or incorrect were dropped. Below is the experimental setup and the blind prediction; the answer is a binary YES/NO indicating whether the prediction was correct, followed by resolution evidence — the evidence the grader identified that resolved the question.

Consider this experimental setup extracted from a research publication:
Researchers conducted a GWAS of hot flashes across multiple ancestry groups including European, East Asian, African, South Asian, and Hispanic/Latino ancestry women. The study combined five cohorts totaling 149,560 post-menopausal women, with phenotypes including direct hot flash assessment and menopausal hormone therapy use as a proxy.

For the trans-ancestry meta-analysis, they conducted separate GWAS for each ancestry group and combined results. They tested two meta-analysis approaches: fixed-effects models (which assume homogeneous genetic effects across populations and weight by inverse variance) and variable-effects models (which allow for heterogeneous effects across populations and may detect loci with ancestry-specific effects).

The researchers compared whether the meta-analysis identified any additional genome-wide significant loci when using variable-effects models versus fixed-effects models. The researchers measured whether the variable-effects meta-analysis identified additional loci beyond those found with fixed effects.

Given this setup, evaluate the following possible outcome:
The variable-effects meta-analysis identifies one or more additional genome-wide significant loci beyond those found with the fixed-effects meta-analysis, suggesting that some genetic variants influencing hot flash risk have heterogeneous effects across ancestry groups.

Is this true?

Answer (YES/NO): NO